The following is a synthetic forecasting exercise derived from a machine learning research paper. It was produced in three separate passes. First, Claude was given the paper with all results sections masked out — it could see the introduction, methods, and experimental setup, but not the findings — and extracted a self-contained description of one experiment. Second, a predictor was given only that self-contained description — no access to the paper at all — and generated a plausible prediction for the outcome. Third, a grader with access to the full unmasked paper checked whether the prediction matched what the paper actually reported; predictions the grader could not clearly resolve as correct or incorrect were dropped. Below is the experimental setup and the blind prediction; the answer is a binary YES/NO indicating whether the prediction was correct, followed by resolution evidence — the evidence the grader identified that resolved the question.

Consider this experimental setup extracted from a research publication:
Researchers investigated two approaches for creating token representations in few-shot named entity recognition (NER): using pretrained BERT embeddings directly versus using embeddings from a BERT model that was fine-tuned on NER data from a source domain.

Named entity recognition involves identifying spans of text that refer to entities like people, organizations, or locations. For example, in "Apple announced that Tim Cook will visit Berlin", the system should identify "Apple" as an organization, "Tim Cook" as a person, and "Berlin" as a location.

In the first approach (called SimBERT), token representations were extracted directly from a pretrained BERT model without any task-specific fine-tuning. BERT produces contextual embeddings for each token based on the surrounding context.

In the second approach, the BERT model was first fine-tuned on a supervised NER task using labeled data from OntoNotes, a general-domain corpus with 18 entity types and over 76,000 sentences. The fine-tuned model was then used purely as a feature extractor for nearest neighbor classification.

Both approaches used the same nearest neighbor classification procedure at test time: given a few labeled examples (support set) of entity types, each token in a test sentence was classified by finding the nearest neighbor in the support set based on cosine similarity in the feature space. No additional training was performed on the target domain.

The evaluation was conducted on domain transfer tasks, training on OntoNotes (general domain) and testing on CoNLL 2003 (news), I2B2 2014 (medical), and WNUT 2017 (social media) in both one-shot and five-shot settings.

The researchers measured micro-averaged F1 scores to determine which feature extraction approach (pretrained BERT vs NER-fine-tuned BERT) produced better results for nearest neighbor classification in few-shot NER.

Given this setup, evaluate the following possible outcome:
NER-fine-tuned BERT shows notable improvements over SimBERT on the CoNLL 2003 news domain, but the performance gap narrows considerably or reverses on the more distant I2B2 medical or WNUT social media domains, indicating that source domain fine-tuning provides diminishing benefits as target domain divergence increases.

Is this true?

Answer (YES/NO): NO